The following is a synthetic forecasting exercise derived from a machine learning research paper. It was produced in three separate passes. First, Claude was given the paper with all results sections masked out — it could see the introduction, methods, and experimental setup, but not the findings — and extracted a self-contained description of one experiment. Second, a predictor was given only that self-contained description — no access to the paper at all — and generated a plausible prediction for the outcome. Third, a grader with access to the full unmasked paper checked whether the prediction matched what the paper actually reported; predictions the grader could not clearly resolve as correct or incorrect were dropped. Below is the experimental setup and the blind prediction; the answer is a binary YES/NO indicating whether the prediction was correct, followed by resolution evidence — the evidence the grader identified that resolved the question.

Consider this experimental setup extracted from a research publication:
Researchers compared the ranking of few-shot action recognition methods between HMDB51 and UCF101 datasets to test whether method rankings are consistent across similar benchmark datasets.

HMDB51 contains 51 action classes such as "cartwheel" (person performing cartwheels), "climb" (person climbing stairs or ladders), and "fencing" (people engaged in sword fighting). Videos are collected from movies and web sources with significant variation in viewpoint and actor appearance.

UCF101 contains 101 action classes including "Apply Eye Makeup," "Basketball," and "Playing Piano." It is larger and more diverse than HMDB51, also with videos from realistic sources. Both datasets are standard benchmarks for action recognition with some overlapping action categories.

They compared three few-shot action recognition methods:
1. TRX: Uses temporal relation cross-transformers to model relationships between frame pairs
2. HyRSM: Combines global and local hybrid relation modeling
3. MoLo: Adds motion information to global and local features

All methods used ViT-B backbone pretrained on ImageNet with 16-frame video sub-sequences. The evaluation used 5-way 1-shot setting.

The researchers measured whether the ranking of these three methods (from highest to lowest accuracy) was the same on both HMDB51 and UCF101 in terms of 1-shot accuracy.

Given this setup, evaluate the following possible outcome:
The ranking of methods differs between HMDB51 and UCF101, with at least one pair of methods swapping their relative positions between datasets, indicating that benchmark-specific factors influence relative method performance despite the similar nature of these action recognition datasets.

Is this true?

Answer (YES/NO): YES